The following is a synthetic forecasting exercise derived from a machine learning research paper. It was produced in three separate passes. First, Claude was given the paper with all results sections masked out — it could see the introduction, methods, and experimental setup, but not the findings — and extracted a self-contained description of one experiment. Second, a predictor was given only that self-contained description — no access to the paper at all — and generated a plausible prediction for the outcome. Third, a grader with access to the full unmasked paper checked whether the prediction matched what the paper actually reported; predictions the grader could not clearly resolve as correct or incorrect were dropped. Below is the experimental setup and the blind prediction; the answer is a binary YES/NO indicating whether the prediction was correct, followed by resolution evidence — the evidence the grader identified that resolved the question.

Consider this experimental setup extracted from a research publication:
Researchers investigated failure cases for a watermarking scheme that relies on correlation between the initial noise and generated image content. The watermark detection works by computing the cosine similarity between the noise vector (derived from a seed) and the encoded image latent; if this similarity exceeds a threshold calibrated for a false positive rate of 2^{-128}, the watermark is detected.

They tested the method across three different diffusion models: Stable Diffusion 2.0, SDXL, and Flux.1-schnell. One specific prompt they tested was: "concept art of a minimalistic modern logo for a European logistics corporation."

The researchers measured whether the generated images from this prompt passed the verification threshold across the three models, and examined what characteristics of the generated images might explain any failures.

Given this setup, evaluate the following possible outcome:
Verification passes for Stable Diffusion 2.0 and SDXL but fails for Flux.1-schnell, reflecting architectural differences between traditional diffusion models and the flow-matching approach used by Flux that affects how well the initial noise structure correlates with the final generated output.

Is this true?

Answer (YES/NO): NO